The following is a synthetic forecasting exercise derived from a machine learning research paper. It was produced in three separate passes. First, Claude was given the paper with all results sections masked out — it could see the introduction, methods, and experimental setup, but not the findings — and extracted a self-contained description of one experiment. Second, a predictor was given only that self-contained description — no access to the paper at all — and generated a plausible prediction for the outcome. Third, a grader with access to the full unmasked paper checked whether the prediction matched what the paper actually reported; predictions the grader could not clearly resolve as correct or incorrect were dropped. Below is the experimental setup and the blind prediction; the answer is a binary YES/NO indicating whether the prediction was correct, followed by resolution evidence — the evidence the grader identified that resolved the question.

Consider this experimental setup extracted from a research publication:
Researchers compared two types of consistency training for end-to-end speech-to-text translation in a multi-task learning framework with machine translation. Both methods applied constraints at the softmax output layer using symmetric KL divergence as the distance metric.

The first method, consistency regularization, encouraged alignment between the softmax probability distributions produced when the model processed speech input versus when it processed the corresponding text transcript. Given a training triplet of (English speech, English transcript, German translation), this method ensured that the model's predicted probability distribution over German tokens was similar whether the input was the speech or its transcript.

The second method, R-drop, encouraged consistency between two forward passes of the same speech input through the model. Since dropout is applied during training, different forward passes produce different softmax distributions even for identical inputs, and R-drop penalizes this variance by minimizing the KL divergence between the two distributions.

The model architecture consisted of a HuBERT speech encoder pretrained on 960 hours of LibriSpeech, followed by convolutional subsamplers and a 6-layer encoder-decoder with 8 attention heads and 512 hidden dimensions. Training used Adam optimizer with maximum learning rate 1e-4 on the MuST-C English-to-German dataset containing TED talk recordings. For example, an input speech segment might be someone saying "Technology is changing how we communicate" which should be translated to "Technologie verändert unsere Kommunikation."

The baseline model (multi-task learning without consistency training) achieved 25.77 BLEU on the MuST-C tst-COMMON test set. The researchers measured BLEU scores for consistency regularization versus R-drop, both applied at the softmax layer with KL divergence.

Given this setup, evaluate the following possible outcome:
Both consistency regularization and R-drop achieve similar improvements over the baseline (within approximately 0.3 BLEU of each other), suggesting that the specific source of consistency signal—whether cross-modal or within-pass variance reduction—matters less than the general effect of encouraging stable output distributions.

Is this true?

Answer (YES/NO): NO